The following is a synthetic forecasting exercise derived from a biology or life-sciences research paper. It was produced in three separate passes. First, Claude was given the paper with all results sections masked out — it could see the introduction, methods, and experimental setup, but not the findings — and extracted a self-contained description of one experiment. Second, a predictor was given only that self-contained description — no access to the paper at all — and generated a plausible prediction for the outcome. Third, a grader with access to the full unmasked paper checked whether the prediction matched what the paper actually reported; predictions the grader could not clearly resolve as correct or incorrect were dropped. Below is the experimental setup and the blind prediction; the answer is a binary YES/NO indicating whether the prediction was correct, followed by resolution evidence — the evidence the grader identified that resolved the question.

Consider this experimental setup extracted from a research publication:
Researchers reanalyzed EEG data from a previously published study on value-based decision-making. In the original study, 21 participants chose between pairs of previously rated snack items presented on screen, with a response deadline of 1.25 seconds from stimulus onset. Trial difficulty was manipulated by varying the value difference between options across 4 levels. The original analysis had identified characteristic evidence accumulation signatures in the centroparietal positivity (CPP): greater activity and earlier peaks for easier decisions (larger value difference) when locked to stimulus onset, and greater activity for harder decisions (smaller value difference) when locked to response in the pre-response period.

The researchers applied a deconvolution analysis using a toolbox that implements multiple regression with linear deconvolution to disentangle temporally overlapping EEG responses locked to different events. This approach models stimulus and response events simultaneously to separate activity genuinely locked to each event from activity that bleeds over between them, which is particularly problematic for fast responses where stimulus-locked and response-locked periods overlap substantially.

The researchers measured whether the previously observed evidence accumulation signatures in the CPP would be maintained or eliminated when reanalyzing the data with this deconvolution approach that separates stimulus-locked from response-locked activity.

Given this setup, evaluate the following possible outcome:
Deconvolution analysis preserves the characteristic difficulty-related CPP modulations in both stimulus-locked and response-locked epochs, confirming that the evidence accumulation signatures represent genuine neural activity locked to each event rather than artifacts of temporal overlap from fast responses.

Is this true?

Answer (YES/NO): NO